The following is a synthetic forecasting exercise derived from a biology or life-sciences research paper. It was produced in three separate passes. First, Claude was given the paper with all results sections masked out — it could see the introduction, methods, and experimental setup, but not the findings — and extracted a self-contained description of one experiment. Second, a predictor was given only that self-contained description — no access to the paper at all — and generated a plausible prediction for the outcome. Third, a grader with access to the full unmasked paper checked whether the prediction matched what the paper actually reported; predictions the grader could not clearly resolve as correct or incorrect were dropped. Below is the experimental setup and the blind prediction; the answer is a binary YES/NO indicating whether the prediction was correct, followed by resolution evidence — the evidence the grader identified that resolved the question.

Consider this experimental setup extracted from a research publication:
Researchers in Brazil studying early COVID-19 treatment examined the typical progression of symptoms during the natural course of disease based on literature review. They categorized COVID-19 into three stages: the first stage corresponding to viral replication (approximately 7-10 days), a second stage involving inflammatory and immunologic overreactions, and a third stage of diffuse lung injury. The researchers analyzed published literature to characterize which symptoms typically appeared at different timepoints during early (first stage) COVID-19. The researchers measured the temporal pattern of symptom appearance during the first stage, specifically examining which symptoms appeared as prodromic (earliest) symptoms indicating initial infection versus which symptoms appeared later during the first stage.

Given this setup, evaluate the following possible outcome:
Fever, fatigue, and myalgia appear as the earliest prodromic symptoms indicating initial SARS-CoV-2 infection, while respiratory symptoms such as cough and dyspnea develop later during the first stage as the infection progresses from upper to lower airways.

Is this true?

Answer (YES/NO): NO